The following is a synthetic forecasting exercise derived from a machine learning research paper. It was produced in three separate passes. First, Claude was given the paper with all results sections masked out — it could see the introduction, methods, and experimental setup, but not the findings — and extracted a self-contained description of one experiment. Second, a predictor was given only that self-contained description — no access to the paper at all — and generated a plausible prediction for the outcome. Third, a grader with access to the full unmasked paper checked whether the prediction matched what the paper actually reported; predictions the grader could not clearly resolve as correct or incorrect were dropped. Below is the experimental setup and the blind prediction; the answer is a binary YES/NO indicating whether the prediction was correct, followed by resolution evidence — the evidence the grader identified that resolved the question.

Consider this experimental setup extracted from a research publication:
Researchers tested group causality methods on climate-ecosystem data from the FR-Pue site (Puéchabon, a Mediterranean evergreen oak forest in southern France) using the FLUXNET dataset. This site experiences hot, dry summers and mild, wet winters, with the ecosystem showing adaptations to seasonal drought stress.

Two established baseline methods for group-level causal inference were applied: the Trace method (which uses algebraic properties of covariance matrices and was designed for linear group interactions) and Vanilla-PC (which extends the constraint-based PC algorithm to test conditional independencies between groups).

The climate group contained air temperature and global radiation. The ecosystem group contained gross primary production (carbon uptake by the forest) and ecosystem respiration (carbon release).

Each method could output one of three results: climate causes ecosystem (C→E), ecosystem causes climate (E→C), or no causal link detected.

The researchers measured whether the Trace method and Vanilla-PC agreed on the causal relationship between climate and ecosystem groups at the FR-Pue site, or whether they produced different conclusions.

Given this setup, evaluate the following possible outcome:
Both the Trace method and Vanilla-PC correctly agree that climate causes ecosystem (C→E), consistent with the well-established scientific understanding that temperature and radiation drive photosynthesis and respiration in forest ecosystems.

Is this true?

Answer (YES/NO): NO